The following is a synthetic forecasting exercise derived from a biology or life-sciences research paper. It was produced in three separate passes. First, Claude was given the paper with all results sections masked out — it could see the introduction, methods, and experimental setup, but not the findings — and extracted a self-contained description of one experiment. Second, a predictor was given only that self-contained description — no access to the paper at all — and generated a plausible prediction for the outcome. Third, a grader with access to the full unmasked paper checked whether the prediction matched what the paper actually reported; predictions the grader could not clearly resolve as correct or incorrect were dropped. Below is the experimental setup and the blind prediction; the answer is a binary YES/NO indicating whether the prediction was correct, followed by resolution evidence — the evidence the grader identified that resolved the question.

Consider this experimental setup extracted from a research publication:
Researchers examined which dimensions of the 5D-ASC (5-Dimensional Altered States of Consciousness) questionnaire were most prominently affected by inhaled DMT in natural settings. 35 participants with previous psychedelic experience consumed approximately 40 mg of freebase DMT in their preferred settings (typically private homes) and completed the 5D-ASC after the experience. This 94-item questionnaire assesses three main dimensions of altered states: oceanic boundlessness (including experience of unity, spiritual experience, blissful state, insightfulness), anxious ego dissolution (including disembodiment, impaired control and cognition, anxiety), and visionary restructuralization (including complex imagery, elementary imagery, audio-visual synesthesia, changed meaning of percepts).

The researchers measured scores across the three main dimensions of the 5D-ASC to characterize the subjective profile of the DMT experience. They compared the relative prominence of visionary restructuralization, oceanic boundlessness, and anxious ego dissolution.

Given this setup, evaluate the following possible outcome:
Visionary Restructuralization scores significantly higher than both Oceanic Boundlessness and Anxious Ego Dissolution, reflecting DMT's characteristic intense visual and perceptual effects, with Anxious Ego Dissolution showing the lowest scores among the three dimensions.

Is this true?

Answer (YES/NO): YES